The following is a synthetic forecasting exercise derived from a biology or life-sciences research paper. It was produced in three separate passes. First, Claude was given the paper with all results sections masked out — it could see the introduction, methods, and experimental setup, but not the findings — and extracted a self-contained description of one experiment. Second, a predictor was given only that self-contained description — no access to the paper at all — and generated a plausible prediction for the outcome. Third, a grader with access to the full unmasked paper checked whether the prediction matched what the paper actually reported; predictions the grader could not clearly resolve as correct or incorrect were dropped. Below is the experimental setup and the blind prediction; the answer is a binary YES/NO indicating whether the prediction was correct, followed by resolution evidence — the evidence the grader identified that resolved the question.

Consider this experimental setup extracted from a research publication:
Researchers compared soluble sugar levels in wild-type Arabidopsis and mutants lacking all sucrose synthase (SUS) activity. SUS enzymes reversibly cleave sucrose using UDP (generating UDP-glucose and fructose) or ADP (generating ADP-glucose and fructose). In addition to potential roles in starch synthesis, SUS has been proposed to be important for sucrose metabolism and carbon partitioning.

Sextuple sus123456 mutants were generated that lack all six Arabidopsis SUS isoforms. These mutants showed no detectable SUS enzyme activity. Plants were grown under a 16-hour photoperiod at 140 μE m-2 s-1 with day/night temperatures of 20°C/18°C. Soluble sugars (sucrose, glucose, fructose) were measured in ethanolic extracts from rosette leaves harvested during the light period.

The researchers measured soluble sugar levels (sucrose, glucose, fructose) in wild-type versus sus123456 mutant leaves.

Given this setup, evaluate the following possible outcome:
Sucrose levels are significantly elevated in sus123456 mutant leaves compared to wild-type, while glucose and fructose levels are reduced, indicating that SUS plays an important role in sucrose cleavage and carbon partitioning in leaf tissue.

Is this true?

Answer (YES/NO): NO